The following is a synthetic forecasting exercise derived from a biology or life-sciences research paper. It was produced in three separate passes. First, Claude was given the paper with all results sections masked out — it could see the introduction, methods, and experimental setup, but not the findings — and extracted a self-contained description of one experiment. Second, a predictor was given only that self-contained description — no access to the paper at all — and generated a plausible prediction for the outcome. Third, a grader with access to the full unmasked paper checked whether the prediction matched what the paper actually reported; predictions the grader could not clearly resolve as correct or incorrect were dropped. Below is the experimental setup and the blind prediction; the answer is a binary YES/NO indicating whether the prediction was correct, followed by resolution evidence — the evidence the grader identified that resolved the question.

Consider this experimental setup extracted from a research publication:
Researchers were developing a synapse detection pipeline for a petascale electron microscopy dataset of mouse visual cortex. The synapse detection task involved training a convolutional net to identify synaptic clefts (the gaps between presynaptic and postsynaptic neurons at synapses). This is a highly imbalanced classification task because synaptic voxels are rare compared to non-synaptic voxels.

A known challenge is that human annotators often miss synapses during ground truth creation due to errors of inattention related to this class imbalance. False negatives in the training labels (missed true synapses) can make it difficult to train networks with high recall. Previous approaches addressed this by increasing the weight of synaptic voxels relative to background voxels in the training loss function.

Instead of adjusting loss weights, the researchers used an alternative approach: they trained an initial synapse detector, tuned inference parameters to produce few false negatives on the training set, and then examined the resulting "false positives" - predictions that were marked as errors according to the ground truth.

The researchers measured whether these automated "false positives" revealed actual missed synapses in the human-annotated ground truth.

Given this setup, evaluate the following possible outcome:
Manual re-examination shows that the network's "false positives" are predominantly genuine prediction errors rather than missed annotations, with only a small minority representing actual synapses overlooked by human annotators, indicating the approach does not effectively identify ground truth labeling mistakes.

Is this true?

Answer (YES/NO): NO